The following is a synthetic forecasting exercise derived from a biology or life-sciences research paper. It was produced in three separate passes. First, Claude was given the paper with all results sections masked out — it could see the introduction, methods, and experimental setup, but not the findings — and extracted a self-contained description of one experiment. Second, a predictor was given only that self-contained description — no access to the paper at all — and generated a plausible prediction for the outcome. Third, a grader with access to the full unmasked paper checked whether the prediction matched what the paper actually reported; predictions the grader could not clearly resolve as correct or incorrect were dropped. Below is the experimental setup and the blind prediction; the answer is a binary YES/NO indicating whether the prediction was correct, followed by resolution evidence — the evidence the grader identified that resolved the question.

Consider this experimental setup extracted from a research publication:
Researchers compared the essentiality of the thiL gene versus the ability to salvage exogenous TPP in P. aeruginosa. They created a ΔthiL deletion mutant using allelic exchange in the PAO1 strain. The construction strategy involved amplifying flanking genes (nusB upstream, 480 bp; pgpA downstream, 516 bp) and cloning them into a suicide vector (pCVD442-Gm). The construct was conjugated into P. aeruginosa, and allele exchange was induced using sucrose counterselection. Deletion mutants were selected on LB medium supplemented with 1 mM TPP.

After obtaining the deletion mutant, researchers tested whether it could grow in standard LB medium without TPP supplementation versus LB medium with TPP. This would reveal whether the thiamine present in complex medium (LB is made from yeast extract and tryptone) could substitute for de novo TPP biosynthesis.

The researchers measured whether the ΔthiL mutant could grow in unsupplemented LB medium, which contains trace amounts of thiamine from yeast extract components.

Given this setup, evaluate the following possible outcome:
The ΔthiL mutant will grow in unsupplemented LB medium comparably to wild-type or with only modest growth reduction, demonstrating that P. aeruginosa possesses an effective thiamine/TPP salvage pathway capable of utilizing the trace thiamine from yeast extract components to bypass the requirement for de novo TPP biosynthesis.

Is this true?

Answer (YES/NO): NO